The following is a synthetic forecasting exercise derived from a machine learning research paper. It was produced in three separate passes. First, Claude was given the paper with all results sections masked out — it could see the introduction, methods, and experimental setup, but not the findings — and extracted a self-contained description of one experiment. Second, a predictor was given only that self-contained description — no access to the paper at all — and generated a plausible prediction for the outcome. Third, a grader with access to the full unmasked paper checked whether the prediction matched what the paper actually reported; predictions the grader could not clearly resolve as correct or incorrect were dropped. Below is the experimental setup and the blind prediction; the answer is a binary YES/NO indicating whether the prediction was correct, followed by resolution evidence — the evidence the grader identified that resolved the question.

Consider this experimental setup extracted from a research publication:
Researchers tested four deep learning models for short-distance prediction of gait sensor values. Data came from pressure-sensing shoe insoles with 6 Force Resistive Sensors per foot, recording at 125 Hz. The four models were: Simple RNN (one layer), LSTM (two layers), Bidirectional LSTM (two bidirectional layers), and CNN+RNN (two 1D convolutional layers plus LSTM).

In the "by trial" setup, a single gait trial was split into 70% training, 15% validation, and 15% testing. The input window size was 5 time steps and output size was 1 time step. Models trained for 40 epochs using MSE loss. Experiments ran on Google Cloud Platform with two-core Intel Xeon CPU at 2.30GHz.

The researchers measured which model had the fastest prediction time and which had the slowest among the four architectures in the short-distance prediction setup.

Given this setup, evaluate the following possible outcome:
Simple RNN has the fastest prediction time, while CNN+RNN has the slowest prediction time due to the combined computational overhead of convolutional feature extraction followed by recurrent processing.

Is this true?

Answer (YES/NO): NO